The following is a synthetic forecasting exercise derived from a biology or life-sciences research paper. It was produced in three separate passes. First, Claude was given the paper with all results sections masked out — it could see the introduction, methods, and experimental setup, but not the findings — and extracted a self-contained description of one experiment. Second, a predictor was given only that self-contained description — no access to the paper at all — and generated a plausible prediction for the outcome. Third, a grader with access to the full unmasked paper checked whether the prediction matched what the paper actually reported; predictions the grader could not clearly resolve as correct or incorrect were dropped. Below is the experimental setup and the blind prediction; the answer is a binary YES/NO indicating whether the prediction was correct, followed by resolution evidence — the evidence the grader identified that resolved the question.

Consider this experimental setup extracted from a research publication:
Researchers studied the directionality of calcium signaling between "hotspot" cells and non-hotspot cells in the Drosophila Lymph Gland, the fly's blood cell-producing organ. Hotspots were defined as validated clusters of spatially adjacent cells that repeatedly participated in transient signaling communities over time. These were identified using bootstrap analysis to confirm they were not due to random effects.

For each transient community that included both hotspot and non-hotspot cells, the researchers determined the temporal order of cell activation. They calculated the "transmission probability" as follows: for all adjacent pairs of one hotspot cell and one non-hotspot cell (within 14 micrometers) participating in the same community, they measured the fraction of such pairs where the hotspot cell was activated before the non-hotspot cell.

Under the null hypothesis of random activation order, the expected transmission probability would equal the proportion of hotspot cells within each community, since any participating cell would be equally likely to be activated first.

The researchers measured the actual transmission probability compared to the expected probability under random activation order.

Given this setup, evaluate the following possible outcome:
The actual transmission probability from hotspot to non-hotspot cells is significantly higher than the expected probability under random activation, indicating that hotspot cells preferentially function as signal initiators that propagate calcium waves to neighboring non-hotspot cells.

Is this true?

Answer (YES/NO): NO